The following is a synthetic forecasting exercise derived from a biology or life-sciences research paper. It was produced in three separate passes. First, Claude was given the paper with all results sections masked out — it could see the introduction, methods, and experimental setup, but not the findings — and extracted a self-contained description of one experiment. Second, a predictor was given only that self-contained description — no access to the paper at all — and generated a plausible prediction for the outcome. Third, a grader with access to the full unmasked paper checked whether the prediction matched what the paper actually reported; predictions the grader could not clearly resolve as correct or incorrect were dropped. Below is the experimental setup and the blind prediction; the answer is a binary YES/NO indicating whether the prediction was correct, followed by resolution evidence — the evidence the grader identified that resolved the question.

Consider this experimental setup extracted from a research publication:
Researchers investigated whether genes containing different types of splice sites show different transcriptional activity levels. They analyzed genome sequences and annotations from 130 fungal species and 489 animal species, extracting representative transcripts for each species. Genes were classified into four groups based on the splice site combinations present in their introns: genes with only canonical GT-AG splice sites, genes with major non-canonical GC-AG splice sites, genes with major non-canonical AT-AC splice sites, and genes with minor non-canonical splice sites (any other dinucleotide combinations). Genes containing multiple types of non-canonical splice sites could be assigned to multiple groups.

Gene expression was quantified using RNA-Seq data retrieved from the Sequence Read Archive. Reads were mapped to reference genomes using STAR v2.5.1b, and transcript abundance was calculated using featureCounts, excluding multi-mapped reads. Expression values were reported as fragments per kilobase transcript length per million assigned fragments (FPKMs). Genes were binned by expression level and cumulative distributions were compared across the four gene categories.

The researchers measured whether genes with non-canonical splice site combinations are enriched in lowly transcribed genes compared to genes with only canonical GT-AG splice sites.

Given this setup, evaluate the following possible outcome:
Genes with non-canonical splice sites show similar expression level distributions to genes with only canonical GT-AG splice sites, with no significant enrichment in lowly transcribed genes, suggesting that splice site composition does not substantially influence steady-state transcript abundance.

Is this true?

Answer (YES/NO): NO